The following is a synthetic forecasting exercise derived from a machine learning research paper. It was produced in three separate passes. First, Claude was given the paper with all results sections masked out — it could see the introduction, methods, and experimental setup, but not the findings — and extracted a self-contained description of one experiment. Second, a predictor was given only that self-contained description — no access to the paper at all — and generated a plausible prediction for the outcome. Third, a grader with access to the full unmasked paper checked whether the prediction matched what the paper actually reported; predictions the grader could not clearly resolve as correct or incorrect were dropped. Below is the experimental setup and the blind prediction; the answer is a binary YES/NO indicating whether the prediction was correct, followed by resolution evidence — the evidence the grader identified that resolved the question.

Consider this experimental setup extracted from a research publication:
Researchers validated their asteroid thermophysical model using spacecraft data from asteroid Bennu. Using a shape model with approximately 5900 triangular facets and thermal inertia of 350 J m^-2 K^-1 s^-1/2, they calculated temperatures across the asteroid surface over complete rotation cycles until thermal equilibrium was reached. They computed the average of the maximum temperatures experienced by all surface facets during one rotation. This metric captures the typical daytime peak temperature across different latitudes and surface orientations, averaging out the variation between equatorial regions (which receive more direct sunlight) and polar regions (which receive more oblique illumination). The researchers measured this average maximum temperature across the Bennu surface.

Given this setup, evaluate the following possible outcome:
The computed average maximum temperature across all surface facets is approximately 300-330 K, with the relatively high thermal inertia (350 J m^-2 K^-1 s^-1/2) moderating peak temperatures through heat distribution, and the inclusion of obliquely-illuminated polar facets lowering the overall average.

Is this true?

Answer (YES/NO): NO